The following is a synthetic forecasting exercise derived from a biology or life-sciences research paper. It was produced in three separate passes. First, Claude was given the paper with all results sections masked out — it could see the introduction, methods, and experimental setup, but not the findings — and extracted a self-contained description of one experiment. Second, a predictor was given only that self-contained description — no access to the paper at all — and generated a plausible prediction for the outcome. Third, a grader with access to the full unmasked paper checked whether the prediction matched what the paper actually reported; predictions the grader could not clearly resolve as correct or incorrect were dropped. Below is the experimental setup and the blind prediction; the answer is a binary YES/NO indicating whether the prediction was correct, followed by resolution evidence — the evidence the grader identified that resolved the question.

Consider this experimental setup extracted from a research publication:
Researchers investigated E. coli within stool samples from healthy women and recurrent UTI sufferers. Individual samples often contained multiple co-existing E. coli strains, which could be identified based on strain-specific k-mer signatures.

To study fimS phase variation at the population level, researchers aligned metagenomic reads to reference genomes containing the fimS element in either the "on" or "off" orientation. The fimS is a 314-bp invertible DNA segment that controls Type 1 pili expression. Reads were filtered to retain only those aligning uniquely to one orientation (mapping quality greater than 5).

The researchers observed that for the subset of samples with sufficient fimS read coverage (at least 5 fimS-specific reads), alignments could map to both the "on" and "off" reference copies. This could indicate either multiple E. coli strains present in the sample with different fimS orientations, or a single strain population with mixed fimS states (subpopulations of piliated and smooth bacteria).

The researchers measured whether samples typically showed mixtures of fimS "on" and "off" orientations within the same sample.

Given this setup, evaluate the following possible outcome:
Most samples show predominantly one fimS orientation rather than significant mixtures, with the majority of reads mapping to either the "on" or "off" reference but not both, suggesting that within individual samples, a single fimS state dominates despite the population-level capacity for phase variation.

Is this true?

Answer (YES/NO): NO